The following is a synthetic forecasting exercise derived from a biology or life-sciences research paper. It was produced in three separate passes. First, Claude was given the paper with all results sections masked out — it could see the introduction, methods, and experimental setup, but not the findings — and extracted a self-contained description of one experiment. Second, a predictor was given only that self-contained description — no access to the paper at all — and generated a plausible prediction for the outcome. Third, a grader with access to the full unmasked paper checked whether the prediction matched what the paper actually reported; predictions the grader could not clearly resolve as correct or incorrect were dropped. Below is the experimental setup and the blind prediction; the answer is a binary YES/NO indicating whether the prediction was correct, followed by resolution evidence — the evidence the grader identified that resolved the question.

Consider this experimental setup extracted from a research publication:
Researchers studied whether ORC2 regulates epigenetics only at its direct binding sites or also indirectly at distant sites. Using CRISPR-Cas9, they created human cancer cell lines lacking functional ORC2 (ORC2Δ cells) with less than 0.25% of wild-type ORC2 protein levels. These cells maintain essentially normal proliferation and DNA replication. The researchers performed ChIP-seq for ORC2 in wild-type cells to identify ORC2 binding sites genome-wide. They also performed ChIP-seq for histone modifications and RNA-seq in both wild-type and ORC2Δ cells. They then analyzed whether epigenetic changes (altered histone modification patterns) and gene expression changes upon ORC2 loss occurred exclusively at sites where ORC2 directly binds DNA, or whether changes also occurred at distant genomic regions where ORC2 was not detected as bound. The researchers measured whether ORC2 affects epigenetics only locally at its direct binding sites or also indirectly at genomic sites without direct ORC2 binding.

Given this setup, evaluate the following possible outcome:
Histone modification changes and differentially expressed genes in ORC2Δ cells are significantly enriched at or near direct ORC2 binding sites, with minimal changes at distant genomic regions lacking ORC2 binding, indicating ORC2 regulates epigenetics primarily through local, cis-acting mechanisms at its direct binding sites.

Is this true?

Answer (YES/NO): NO